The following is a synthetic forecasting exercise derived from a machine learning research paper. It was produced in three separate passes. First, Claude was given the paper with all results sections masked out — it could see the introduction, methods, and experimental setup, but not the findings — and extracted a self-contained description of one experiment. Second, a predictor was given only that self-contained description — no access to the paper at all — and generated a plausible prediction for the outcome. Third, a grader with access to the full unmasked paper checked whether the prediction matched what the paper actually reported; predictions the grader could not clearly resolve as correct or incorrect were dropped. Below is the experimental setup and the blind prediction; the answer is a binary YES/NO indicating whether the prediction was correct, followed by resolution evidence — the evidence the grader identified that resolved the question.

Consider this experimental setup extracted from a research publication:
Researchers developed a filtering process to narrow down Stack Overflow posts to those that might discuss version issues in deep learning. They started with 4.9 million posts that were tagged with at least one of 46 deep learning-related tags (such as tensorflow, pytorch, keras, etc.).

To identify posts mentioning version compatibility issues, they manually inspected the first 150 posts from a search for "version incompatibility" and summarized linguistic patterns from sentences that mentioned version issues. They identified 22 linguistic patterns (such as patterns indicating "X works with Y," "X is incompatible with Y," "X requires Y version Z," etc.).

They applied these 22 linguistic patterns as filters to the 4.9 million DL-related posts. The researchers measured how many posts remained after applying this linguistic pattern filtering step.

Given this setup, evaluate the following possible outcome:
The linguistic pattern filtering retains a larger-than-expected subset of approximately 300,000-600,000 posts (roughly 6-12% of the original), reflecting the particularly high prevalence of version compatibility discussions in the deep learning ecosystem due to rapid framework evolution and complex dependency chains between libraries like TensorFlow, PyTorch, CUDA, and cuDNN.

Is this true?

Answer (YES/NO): YES